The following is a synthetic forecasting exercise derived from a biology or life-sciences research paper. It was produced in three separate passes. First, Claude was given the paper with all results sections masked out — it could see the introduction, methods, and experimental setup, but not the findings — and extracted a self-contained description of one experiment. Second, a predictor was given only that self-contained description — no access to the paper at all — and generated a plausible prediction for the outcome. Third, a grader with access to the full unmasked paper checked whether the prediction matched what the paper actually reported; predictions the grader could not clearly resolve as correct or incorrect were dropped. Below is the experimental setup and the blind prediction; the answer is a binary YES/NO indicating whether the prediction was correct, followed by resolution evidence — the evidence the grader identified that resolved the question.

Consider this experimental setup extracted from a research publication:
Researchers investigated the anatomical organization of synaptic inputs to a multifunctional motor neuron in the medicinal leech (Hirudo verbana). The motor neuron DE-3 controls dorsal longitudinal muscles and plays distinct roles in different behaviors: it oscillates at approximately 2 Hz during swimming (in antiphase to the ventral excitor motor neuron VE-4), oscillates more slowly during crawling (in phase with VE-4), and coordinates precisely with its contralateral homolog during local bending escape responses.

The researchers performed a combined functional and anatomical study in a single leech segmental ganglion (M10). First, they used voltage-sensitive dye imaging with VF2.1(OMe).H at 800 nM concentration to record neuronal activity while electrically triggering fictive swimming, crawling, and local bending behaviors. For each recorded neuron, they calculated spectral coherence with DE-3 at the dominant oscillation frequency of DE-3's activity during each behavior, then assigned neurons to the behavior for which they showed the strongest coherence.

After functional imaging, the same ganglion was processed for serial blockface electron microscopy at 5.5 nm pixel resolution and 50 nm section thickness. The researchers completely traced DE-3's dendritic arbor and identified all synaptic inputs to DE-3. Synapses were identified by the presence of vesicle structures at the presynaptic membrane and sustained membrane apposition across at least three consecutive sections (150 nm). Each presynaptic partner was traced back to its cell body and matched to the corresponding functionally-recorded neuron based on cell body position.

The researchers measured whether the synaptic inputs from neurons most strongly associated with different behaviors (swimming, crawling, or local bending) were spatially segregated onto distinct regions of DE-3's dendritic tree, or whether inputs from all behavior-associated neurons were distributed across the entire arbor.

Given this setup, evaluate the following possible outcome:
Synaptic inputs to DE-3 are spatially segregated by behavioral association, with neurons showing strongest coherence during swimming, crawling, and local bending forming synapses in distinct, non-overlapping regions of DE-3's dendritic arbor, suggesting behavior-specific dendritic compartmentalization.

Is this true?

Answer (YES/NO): NO